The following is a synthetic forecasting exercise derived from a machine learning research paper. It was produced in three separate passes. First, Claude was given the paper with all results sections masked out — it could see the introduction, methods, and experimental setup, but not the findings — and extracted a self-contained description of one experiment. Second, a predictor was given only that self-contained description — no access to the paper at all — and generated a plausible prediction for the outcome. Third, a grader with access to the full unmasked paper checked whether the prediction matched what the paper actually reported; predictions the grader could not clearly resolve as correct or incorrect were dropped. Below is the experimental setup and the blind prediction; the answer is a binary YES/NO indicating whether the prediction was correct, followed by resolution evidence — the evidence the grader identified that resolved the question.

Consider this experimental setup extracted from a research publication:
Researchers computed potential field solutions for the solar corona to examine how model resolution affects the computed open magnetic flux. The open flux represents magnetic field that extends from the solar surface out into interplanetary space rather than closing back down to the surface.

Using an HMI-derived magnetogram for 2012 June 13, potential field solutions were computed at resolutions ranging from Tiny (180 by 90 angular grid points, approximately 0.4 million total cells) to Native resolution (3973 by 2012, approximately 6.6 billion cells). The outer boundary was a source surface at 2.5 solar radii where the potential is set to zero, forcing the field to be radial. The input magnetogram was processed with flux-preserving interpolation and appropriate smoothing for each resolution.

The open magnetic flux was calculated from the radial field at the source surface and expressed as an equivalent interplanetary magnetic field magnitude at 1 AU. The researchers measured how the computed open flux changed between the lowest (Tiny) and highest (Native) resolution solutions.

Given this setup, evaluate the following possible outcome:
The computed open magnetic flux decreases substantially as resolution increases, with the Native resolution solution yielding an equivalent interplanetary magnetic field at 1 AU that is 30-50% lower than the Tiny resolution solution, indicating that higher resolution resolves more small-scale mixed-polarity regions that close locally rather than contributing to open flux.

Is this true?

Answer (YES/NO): NO